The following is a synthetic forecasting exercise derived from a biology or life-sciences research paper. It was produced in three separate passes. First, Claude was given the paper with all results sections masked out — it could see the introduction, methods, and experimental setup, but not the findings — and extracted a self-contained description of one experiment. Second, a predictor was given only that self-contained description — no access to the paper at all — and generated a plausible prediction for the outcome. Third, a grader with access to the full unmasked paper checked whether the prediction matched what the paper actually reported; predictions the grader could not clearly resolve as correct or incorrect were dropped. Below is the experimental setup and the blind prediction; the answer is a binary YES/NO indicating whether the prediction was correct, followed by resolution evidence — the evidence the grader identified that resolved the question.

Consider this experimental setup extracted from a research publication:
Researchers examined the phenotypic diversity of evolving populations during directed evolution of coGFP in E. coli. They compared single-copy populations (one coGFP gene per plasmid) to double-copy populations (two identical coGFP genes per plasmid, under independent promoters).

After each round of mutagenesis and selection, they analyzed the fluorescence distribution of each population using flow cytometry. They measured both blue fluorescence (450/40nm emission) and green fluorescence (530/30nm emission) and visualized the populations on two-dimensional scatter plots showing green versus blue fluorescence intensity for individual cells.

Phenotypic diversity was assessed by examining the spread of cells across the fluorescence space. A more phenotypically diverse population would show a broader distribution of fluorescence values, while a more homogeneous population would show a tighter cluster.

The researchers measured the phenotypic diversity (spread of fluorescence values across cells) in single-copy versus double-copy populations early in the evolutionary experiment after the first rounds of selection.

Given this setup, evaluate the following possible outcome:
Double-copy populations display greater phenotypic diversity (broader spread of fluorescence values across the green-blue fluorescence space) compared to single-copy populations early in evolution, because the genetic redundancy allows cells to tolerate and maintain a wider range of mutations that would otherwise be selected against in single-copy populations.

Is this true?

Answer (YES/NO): YES